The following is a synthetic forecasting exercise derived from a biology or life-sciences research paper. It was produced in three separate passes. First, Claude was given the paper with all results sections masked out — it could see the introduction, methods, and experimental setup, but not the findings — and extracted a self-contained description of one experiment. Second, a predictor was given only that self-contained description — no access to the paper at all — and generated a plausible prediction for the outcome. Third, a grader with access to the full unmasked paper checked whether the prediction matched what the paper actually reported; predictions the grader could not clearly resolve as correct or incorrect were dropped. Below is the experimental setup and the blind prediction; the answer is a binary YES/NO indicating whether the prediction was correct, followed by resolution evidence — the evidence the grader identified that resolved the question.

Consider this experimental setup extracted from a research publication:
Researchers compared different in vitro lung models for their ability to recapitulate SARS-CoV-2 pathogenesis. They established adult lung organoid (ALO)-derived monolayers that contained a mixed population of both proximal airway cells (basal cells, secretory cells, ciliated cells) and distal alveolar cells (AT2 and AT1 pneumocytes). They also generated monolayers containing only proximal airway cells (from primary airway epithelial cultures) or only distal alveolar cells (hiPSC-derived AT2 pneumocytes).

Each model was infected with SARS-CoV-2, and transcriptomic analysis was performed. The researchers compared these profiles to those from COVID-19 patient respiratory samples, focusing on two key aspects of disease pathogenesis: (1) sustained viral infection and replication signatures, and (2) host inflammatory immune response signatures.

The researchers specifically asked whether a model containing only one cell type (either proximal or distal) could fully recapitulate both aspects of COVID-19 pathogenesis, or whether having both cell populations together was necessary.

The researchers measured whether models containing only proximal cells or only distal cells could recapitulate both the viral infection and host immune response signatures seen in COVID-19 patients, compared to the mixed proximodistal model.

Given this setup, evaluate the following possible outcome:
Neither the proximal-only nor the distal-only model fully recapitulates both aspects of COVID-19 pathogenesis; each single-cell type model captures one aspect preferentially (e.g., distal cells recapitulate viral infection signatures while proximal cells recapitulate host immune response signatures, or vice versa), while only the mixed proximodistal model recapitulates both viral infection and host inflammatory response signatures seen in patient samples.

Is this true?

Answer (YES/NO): NO